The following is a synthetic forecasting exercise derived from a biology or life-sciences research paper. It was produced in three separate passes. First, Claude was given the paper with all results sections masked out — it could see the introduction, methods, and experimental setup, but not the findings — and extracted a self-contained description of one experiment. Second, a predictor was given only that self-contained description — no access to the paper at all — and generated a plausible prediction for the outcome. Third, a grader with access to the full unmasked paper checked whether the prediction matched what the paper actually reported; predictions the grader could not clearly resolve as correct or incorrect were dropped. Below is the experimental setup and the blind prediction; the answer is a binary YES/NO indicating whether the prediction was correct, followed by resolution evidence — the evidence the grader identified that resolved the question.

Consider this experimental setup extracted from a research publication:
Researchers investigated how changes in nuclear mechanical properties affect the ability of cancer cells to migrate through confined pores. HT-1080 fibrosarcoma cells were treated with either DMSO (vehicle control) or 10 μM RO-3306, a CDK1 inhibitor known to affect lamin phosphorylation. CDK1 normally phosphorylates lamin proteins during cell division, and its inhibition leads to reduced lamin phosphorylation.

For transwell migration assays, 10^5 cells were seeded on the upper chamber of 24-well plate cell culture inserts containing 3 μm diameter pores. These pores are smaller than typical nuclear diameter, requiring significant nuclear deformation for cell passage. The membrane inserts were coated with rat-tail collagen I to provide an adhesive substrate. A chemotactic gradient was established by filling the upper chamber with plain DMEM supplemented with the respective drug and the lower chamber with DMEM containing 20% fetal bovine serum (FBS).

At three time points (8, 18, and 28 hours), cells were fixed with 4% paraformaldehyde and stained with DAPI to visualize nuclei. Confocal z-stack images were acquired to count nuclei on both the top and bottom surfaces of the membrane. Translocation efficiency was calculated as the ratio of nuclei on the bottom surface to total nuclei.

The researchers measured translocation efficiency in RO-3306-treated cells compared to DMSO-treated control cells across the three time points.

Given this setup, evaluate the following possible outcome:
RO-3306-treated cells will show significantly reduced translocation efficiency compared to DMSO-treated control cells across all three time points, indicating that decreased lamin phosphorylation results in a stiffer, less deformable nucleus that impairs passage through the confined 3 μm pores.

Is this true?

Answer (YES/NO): YES